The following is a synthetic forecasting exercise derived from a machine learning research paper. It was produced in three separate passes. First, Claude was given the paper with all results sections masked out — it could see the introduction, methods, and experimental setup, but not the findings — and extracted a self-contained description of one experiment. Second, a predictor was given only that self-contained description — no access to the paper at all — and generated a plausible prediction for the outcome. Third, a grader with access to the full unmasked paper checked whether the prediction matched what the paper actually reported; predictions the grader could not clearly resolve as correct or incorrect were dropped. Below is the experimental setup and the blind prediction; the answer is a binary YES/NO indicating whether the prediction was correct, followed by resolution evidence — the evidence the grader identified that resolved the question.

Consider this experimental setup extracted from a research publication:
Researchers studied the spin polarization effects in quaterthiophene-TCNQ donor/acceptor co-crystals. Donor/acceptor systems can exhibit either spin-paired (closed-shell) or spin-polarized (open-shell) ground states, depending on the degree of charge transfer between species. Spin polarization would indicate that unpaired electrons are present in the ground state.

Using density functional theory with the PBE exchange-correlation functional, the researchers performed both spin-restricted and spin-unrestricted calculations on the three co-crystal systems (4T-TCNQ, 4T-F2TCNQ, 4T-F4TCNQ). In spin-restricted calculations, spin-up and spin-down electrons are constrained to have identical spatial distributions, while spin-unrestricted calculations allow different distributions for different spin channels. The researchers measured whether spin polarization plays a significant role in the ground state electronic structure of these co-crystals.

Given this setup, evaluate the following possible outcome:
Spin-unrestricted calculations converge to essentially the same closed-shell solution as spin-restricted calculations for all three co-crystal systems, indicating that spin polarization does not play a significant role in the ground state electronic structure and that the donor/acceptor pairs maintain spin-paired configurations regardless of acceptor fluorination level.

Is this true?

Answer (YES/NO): YES